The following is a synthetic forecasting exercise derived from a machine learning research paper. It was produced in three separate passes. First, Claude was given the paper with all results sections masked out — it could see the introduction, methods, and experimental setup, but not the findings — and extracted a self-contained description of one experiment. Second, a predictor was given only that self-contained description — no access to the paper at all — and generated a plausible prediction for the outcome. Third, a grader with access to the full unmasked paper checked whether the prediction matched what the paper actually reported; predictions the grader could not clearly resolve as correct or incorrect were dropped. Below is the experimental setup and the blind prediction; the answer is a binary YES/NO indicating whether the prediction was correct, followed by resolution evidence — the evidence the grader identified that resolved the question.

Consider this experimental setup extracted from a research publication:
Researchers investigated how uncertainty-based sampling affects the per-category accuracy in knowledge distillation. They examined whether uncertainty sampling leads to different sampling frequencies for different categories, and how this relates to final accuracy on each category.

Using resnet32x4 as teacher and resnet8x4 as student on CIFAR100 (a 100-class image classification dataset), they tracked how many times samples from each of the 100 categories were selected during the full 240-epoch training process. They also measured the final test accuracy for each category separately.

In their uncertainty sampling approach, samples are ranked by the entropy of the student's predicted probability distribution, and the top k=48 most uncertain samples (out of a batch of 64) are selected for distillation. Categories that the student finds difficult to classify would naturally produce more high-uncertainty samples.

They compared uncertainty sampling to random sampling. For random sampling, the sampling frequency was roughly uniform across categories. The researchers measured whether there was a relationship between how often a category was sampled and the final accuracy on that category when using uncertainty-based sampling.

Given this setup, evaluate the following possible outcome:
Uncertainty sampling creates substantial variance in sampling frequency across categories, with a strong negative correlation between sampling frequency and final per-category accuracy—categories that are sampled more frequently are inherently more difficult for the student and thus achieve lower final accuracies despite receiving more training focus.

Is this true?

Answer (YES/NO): YES